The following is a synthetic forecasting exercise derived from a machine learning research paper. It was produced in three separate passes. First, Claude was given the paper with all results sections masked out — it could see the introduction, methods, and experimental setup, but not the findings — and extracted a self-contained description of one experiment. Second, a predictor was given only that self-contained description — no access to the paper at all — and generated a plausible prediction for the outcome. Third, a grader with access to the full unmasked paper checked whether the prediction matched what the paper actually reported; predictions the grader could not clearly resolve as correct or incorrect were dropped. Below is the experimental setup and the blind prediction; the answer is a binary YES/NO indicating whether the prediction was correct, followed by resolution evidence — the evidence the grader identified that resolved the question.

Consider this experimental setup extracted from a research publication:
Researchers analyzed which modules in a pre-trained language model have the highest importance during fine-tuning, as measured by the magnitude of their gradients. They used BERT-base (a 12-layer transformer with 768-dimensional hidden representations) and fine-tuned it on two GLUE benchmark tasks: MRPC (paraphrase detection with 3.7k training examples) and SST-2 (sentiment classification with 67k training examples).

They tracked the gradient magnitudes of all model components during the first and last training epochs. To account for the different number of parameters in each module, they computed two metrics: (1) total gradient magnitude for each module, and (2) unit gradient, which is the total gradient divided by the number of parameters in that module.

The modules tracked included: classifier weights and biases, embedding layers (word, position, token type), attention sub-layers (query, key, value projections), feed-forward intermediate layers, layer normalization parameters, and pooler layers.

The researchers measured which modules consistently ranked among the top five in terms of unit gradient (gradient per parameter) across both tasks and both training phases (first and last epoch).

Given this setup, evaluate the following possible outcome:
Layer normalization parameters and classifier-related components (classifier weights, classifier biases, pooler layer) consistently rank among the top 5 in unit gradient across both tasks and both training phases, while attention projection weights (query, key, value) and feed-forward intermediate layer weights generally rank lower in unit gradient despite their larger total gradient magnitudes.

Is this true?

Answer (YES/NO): NO